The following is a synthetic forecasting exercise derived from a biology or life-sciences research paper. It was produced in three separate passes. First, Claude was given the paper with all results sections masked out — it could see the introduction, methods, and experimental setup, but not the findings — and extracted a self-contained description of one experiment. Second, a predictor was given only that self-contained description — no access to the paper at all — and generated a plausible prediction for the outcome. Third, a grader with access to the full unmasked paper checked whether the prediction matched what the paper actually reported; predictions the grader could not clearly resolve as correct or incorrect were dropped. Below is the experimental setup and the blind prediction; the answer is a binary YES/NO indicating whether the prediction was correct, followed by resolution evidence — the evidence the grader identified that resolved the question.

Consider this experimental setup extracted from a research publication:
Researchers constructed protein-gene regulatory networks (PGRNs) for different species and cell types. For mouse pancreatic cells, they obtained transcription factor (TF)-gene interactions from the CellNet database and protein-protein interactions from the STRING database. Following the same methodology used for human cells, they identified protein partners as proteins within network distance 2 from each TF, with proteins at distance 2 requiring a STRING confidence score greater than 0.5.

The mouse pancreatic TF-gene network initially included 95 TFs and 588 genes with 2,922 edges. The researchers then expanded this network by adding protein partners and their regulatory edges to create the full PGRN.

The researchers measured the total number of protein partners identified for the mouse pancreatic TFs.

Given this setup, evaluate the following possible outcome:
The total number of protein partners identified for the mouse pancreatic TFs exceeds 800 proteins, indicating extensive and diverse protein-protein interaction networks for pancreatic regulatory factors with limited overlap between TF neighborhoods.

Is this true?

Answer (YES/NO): YES